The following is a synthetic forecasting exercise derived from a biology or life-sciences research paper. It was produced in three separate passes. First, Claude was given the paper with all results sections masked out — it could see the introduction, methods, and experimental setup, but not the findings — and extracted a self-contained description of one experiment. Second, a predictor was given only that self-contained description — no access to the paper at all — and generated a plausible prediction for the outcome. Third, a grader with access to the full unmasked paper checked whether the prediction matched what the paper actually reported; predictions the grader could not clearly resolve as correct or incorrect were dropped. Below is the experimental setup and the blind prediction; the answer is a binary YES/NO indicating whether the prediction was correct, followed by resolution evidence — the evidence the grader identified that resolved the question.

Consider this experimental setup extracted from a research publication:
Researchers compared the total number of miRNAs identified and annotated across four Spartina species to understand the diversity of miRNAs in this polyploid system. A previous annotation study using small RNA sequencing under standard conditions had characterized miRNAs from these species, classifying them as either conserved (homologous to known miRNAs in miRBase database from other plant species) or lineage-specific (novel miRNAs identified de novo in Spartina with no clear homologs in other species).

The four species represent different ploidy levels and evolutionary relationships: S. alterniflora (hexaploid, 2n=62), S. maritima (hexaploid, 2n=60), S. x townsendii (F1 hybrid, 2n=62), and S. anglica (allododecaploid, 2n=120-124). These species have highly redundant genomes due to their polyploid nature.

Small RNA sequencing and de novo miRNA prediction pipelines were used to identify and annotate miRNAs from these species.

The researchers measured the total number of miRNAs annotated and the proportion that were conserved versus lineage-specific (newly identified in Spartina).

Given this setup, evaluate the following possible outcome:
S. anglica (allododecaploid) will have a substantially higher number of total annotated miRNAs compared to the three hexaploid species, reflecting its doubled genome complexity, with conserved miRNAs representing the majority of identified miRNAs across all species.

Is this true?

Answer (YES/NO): NO